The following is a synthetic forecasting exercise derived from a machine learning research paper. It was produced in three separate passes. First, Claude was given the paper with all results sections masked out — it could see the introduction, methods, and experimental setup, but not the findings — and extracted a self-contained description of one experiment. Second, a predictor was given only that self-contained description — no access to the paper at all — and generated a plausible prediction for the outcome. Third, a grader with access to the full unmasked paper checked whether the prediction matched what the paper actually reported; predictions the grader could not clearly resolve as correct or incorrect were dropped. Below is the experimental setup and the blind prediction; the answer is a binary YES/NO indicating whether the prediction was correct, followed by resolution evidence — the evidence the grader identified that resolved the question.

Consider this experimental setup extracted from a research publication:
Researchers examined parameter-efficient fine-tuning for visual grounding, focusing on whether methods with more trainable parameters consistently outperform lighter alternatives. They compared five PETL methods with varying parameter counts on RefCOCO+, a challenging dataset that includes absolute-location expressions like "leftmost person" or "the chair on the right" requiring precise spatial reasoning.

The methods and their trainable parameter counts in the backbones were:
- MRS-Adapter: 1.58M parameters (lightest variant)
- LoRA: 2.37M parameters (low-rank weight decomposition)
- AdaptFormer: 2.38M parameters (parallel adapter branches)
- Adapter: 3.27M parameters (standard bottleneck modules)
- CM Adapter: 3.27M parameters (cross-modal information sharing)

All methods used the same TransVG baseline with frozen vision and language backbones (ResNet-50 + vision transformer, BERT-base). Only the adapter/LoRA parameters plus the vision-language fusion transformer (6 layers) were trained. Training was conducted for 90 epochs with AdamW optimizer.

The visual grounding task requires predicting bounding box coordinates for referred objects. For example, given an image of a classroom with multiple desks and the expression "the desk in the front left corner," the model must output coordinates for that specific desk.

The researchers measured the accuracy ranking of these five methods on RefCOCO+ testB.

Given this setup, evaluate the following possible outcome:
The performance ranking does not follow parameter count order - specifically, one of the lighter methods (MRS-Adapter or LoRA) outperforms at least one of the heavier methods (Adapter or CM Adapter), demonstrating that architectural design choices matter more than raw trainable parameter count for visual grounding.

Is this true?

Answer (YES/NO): YES